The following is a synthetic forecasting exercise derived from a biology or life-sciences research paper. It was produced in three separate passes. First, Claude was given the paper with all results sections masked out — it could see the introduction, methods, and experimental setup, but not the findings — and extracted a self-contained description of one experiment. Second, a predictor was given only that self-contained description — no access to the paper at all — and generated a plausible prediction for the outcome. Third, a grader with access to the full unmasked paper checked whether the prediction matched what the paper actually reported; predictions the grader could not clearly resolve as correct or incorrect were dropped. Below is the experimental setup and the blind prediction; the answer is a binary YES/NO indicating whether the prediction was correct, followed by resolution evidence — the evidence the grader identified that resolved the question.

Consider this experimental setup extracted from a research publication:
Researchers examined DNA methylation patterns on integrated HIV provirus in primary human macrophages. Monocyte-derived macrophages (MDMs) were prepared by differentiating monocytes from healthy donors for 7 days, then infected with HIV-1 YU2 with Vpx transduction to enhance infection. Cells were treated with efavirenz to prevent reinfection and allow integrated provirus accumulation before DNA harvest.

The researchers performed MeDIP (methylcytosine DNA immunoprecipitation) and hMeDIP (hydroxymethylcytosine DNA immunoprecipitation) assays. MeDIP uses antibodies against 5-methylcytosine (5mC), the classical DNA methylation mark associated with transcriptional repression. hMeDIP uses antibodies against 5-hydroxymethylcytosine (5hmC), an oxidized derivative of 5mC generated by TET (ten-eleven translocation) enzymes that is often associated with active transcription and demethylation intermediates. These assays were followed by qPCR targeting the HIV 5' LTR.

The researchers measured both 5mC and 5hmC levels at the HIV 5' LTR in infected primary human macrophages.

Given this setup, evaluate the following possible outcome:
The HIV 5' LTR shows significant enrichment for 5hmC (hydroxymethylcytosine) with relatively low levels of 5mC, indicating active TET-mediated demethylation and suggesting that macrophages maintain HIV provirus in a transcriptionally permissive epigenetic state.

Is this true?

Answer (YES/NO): YES